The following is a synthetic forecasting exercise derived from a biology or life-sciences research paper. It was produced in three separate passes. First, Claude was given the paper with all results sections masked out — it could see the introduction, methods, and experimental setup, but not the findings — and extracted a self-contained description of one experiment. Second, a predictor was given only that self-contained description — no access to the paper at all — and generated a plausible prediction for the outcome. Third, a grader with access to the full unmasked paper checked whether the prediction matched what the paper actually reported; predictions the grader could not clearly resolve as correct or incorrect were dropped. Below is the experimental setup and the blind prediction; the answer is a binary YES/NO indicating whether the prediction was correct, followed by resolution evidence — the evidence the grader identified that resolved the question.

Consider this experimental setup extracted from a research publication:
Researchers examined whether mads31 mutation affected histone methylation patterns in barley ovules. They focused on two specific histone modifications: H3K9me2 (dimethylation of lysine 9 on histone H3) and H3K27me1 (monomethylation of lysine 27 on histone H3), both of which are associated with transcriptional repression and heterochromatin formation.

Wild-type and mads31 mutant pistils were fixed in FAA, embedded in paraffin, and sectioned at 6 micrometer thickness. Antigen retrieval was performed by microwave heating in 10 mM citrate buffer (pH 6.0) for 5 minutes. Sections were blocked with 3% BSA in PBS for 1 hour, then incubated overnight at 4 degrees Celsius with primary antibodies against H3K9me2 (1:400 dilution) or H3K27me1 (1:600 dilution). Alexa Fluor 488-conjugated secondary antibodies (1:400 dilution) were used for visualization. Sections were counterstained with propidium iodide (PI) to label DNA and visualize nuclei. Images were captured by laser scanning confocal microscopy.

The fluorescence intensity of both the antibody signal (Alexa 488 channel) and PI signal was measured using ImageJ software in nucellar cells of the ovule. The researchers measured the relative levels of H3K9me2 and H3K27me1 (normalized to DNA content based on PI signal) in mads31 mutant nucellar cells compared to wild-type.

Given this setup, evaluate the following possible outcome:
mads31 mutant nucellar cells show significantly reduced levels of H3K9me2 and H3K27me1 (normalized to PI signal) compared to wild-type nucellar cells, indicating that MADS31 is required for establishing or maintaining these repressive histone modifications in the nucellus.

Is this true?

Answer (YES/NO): NO